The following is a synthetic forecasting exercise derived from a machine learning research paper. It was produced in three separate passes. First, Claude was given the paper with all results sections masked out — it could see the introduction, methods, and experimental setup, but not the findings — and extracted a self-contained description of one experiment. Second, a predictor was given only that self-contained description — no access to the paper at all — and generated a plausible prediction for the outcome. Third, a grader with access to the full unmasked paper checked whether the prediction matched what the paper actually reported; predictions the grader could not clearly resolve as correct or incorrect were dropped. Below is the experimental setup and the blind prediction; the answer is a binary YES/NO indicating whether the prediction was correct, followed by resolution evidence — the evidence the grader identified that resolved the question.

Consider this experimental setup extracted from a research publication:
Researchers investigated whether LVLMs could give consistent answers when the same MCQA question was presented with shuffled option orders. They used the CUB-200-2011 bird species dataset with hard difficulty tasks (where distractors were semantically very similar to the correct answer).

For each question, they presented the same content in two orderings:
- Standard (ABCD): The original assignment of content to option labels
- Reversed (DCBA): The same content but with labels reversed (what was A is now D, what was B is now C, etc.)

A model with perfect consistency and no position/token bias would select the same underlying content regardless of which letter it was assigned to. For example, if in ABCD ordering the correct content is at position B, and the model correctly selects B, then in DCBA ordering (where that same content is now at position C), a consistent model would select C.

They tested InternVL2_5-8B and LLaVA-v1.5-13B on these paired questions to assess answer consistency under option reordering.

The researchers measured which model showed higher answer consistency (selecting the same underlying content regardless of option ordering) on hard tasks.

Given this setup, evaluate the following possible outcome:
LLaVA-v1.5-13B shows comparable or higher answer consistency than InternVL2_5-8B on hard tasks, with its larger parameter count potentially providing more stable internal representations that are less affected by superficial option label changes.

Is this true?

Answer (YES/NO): NO